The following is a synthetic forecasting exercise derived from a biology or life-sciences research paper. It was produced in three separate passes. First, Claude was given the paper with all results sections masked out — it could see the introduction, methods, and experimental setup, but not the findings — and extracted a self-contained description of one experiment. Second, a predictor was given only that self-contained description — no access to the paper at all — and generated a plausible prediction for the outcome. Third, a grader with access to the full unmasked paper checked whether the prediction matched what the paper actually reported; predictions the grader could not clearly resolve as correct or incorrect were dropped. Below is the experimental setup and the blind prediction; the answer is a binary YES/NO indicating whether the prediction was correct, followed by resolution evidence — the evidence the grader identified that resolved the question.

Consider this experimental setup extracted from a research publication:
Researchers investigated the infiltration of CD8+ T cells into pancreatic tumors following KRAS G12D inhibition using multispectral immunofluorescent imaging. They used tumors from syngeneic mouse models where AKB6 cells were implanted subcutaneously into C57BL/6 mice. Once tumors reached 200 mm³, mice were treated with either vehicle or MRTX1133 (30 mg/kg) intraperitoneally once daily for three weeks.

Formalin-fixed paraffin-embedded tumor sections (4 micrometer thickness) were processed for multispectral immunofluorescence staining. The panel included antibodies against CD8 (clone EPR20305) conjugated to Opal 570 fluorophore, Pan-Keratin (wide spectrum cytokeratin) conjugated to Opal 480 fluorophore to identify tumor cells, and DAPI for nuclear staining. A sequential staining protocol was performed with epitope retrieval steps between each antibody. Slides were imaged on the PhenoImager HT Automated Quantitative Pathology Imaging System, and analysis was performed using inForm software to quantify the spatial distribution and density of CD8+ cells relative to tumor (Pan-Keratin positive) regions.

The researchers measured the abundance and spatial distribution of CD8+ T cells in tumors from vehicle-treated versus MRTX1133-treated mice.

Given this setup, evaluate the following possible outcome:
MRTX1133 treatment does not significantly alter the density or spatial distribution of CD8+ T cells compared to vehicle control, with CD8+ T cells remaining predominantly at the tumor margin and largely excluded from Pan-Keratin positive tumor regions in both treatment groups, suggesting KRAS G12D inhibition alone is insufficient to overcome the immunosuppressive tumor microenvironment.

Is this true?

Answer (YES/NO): NO